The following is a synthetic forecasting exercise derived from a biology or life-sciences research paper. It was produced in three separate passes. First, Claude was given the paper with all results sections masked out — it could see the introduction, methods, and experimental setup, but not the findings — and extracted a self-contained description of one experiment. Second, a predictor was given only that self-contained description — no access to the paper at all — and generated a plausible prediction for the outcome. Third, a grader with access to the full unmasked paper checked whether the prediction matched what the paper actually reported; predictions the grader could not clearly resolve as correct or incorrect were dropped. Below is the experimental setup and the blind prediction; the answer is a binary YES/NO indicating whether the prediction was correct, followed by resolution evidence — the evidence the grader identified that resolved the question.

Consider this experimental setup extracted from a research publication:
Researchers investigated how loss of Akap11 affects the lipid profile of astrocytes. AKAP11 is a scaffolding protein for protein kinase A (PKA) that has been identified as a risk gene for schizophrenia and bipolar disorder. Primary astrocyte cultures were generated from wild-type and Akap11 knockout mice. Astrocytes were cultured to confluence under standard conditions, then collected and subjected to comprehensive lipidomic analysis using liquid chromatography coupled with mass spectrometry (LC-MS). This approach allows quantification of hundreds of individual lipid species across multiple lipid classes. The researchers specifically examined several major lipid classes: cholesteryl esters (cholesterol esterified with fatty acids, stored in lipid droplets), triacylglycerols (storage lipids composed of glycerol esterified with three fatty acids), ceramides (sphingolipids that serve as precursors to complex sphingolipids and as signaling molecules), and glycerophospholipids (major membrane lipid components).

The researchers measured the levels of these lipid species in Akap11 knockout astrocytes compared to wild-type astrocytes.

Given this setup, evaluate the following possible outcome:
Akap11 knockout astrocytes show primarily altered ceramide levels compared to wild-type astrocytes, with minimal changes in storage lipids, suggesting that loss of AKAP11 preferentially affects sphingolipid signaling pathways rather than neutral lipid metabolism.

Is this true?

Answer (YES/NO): NO